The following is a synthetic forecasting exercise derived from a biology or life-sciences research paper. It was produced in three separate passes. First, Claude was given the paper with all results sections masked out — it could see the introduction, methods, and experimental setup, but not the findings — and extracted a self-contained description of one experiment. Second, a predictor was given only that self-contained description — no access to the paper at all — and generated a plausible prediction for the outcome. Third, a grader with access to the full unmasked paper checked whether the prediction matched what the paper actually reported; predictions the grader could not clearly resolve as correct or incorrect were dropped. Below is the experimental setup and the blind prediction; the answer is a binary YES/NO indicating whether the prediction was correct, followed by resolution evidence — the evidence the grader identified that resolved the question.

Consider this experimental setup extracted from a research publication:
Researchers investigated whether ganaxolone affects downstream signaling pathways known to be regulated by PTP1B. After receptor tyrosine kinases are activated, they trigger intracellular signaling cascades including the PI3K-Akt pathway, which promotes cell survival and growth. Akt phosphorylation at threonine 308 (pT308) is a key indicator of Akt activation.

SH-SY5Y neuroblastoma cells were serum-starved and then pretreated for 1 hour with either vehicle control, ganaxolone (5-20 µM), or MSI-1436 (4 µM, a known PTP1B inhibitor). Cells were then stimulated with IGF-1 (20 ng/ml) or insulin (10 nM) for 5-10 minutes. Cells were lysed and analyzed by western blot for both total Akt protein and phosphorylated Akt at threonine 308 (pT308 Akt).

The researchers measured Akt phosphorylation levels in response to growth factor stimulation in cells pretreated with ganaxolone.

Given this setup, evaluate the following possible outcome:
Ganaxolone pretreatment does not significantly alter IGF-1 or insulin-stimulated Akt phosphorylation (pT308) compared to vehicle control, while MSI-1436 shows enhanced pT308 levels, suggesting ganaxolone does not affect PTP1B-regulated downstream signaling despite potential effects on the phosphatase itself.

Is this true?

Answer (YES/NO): NO